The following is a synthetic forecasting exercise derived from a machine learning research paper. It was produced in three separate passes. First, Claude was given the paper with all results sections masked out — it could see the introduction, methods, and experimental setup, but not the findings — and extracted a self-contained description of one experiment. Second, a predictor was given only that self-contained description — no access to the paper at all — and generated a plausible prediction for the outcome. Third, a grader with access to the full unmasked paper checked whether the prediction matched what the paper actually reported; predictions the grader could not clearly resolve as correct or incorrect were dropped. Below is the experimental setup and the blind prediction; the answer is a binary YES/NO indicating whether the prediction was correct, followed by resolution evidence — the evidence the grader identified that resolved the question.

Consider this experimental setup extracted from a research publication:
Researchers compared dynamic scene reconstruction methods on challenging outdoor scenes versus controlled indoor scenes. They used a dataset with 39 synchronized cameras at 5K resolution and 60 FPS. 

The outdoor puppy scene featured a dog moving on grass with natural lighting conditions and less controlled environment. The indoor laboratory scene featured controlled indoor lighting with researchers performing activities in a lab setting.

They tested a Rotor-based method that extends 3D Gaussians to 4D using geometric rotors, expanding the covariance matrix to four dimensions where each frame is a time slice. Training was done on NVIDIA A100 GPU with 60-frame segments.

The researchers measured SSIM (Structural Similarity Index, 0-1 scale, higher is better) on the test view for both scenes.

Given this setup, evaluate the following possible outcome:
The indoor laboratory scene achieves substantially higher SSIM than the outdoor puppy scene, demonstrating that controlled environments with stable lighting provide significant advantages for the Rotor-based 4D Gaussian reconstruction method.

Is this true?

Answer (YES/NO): YES